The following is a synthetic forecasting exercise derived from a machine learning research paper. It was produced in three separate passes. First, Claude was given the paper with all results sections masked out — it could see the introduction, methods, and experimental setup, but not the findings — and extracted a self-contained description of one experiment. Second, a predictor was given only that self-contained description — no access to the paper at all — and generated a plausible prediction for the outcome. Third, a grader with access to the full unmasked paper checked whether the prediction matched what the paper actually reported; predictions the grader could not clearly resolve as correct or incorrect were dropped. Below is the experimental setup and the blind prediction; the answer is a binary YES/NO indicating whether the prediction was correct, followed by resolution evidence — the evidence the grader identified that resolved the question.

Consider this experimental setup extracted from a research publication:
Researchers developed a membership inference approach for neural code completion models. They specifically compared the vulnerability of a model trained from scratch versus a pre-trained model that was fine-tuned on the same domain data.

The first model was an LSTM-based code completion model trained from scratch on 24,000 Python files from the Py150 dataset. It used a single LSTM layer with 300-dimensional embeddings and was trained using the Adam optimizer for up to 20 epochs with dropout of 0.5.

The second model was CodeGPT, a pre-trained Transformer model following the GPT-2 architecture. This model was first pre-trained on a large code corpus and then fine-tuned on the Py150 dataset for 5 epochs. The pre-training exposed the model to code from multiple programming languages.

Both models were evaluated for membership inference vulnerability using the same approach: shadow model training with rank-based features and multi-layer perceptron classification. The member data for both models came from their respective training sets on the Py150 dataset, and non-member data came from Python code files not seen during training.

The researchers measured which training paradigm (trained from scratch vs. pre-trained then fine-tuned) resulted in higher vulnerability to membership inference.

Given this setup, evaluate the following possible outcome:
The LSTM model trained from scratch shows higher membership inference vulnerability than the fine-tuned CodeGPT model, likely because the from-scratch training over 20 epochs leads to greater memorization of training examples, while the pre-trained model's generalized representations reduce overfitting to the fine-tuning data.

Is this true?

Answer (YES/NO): YES